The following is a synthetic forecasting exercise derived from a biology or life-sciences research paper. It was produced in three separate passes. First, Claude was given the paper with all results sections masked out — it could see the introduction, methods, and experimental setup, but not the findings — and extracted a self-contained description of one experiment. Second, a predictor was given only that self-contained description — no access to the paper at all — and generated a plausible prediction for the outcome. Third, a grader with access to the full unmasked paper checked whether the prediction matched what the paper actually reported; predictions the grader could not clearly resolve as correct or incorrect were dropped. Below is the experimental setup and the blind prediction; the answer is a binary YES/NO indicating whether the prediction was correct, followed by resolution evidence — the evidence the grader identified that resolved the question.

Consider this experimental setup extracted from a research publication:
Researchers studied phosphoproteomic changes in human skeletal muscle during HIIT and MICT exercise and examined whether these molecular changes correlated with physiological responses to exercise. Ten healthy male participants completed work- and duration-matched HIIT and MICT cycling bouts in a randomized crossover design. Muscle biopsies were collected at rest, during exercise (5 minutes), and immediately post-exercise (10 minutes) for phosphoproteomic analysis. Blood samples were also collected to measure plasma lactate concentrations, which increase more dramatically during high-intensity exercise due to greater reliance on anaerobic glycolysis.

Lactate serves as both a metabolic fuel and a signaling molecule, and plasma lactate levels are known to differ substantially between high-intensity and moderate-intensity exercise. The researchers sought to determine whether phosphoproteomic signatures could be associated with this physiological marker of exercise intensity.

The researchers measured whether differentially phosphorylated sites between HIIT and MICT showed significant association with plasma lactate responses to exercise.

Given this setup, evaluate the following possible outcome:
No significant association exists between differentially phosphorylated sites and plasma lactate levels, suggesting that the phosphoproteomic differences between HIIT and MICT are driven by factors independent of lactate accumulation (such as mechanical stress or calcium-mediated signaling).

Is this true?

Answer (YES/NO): NO